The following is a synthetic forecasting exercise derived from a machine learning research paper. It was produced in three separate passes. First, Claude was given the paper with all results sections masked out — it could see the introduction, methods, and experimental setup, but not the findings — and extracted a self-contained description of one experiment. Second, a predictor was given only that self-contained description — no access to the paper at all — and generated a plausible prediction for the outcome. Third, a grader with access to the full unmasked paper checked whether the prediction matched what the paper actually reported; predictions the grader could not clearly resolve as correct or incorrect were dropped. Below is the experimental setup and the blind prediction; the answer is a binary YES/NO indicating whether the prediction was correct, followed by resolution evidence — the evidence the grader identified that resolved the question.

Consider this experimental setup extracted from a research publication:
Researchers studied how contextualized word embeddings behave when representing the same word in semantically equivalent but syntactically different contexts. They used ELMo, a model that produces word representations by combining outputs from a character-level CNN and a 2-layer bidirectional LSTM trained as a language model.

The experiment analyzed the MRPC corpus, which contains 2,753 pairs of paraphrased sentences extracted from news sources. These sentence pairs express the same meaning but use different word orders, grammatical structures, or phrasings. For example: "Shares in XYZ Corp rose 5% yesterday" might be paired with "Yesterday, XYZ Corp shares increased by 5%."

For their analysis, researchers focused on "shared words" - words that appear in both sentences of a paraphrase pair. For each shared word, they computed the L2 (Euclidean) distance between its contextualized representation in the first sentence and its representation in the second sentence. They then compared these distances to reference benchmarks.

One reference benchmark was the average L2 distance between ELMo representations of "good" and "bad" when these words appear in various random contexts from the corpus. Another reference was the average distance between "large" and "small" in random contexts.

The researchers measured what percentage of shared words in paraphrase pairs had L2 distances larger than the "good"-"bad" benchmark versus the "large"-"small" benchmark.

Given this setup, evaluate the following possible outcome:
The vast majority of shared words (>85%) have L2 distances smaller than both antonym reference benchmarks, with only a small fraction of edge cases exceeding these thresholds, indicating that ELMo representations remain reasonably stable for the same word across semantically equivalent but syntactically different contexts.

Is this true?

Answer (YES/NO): NO